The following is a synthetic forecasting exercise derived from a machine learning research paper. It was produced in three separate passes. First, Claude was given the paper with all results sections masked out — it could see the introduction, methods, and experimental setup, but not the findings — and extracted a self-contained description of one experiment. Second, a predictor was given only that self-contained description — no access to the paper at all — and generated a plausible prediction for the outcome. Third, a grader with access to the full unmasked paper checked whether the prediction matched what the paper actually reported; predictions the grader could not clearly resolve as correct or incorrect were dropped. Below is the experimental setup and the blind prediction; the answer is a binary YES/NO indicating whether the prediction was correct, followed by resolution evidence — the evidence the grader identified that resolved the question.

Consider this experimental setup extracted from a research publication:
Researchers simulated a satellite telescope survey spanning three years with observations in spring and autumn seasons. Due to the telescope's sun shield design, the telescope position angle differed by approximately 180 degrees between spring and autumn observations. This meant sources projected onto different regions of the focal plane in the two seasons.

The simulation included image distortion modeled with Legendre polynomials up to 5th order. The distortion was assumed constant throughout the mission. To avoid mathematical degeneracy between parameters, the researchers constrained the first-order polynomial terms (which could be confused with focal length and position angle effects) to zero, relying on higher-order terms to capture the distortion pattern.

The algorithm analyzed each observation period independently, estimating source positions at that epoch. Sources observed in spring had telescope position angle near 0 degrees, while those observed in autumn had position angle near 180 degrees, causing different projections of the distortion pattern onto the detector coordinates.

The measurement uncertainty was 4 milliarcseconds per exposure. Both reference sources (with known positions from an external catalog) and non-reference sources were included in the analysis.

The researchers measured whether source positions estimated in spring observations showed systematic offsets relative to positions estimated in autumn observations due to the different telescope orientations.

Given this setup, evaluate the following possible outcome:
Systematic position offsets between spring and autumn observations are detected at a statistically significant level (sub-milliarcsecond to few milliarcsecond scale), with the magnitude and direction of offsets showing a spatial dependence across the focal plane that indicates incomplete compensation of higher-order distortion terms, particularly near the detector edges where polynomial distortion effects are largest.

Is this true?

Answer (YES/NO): NO